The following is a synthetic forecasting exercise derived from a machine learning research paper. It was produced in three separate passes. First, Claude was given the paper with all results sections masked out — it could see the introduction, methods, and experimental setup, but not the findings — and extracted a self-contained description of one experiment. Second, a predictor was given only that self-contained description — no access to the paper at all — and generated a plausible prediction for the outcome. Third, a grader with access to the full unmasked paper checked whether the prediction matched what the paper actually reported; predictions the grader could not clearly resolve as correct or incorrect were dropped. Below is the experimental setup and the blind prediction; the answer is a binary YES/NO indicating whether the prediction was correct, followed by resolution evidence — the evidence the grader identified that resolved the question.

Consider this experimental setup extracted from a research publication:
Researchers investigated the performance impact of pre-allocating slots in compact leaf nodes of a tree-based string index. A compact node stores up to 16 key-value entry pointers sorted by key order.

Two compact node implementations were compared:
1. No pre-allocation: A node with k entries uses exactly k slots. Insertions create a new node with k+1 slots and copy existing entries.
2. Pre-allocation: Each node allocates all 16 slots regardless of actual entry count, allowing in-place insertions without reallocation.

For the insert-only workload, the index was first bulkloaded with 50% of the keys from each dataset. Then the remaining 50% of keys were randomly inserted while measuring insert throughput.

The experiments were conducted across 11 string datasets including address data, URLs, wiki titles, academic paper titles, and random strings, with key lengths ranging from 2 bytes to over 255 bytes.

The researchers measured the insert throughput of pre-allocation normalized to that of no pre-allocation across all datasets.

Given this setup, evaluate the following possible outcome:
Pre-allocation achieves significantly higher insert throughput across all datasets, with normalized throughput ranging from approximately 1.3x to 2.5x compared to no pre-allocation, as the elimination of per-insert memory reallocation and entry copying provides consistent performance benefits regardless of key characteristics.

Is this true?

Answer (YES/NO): NO